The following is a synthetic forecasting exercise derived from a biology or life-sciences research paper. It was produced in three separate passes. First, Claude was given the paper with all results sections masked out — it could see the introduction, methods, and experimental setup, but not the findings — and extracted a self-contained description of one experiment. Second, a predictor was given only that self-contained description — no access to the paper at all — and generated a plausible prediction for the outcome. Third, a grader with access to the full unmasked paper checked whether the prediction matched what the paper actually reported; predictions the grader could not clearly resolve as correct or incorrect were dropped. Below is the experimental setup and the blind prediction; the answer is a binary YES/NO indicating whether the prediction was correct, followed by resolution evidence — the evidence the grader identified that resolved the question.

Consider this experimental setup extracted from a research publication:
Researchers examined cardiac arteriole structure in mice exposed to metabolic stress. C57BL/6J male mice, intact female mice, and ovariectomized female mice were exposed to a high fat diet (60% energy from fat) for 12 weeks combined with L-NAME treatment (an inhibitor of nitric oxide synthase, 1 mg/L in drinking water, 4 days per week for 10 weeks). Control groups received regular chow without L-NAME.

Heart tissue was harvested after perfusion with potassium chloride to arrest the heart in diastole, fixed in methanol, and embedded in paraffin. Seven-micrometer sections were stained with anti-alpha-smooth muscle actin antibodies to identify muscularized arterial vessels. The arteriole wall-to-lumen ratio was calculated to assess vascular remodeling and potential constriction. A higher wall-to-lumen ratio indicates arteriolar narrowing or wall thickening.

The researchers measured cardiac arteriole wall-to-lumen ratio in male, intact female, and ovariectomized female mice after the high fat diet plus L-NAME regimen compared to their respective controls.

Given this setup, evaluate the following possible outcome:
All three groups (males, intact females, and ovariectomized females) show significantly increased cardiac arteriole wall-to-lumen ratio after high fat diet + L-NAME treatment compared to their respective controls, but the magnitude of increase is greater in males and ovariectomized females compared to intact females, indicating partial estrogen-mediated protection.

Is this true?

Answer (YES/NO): NO